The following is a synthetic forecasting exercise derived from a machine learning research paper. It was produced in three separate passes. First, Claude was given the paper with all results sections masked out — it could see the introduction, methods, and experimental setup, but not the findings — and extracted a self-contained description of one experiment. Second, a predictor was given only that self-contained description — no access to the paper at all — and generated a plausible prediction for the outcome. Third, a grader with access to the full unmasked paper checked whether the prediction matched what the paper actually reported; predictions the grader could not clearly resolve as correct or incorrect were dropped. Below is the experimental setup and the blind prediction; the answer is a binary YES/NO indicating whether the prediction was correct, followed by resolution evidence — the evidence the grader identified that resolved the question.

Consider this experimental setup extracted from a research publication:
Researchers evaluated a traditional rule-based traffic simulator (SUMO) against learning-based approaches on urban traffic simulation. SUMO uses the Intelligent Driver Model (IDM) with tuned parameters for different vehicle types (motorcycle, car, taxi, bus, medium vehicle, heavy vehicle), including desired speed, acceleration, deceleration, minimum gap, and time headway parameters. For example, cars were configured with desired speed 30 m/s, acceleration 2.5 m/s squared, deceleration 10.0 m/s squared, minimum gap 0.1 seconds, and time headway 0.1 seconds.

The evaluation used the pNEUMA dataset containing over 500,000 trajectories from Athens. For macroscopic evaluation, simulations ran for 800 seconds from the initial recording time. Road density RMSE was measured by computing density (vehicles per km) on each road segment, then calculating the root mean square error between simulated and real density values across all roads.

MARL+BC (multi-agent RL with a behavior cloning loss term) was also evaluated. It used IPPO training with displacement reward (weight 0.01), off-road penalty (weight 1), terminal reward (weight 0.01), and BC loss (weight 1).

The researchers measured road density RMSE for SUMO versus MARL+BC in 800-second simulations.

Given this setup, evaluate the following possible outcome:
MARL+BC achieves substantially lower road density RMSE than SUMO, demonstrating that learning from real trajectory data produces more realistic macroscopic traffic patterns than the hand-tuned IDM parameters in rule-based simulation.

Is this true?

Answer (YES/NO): YES